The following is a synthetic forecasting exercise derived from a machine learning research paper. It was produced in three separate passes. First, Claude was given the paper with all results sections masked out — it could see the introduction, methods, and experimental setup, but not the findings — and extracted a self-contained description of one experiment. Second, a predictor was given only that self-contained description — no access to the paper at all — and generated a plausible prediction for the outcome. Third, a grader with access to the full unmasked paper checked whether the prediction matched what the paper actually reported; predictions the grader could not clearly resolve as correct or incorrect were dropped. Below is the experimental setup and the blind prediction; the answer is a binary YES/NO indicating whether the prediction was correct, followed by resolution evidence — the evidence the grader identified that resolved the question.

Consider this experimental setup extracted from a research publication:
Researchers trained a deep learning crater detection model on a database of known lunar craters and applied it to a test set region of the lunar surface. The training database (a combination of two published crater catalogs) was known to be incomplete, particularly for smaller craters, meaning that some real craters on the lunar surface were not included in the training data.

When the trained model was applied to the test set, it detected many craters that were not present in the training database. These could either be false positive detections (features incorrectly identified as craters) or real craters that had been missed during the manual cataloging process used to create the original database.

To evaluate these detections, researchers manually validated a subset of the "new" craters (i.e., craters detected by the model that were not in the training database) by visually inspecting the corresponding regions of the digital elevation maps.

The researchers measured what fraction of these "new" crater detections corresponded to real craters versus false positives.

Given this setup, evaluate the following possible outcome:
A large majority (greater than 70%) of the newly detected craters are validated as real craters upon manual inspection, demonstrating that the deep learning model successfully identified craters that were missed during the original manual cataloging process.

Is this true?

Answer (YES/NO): YES